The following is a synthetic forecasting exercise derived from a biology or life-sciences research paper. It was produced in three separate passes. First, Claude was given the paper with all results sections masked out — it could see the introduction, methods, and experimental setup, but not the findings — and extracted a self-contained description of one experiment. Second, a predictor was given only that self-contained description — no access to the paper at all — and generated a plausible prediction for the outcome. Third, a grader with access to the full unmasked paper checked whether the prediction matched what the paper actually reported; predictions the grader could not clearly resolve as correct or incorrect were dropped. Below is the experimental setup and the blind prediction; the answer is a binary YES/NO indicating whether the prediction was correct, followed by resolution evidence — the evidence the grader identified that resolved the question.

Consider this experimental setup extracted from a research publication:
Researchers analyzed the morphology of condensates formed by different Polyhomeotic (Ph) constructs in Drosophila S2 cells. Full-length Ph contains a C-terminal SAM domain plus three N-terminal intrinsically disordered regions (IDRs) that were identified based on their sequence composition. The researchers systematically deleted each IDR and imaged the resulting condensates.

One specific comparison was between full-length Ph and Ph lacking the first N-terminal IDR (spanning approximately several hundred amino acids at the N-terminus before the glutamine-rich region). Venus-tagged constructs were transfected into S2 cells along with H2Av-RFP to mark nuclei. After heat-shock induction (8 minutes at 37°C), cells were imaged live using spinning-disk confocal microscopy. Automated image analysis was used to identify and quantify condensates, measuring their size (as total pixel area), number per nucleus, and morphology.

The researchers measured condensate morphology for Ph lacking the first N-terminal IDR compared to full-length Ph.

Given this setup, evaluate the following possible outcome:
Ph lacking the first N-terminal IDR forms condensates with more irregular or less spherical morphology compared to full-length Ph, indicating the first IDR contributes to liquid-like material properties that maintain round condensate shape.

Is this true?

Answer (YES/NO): YES